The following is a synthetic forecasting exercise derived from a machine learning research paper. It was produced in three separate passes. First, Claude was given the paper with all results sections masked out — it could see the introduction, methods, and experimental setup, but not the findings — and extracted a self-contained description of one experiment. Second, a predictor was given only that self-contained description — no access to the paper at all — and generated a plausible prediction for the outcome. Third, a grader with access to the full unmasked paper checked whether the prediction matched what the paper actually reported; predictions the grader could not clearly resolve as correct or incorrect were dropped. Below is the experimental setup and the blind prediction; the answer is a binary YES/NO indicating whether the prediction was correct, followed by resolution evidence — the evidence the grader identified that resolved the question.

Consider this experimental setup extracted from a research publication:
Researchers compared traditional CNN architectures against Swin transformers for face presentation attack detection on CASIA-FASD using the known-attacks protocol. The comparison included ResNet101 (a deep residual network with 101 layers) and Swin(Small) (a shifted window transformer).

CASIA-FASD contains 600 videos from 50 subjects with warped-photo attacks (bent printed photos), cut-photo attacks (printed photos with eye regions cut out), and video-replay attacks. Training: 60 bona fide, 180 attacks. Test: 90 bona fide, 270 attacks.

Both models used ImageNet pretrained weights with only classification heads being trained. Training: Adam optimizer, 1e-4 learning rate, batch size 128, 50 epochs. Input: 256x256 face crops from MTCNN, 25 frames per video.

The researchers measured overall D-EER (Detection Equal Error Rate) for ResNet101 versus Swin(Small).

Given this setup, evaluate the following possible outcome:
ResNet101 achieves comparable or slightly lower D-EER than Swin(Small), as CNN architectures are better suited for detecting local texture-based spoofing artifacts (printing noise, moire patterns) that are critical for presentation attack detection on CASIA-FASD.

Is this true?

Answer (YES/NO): NO